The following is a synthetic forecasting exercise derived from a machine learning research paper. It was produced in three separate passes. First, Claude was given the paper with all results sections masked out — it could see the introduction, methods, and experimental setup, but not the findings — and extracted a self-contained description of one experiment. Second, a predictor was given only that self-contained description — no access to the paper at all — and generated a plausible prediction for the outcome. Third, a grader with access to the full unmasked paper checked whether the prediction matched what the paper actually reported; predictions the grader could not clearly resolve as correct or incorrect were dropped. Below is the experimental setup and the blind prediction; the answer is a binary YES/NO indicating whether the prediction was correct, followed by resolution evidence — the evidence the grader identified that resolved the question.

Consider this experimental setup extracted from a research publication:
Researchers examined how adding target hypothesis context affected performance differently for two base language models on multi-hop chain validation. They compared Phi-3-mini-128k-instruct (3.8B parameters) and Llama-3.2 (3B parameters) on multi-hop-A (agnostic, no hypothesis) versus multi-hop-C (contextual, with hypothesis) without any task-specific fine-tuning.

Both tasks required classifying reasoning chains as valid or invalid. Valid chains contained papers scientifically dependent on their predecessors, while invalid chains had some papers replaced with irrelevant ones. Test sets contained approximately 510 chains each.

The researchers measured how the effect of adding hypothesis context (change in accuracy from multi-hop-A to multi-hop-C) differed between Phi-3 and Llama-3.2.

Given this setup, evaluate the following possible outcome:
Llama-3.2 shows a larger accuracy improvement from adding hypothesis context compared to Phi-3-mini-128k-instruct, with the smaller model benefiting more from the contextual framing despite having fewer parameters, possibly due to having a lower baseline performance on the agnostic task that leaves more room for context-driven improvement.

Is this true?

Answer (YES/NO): NO